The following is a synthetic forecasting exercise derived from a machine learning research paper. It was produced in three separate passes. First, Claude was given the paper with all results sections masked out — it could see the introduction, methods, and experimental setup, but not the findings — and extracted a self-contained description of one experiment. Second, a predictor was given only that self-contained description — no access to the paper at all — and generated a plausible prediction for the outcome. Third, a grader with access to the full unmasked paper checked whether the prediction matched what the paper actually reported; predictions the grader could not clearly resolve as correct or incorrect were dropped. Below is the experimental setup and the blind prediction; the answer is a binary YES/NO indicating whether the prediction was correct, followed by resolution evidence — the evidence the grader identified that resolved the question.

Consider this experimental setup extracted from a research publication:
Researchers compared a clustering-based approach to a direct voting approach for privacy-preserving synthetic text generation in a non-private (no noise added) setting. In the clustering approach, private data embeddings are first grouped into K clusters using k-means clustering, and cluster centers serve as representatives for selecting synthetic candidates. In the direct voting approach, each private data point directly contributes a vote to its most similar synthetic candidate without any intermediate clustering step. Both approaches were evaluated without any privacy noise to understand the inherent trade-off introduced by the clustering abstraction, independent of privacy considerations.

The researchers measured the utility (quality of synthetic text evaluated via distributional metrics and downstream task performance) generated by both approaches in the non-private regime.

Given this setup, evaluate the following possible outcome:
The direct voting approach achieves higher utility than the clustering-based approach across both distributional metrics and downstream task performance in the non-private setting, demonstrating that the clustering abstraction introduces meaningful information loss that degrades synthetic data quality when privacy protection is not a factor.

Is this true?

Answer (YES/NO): NO